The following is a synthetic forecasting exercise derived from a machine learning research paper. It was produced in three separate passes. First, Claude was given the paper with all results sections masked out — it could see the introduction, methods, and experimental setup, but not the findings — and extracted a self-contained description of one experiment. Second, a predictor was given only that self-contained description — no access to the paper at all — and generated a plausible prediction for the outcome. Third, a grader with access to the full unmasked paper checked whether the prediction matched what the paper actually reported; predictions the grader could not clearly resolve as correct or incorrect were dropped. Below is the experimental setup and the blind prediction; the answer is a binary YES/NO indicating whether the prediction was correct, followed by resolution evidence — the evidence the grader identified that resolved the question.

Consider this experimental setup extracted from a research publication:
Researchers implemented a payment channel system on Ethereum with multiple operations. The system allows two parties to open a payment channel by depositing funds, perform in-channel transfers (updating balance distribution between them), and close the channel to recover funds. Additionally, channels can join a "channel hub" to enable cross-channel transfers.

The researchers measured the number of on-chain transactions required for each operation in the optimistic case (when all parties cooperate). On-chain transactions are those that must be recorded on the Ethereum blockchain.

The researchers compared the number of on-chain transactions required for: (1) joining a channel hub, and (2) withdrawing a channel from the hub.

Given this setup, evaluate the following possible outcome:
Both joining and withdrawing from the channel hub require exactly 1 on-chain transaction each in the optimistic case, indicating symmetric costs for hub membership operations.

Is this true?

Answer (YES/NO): NO